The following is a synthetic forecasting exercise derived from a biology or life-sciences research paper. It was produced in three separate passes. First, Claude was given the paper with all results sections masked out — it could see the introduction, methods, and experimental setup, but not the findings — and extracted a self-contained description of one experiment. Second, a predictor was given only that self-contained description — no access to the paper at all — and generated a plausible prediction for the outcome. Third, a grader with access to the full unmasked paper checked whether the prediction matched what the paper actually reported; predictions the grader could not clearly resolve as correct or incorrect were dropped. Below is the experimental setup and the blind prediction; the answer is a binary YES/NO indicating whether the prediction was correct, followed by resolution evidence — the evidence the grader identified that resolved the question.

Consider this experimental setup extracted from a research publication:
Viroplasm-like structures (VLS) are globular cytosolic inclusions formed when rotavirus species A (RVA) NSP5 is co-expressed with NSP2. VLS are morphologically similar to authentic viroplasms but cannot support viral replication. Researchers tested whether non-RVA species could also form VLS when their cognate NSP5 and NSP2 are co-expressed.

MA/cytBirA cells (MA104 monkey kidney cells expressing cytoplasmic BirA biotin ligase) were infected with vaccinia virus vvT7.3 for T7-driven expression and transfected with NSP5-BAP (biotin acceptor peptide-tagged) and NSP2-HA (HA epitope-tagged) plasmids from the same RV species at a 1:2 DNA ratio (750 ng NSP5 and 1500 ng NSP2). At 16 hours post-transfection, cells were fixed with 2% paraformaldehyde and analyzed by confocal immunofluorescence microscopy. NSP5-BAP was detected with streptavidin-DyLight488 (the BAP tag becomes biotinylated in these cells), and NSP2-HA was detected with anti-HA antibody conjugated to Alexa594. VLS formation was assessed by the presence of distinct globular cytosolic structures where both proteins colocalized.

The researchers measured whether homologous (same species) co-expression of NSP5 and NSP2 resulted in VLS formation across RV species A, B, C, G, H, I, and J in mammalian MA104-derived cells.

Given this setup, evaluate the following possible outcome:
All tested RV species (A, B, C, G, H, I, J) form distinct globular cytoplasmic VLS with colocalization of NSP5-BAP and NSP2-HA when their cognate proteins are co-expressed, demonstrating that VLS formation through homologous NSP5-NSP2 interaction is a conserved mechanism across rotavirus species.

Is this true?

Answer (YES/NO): NO